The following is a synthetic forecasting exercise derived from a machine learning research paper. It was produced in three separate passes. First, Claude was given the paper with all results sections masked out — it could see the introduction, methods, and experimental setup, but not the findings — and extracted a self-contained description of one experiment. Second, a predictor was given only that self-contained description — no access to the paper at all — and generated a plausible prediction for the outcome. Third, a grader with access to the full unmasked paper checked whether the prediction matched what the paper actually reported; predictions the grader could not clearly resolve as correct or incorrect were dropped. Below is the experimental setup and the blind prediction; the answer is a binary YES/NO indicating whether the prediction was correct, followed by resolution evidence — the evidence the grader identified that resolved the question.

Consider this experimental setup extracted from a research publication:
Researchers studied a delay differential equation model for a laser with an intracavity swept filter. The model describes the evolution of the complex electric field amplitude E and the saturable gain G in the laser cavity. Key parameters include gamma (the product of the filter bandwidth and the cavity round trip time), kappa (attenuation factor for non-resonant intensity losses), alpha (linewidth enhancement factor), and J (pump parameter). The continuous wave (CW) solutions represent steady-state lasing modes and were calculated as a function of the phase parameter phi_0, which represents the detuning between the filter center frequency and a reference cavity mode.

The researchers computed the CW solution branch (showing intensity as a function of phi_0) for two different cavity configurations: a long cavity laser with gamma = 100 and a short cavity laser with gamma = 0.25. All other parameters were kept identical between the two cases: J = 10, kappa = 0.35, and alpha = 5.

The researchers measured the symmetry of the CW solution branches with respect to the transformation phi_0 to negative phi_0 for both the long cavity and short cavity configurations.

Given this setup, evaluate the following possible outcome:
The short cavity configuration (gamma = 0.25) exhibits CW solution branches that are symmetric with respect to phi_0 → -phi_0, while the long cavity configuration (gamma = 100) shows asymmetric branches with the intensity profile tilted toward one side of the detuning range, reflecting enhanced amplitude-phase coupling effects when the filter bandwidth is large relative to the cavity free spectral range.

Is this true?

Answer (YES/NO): NO